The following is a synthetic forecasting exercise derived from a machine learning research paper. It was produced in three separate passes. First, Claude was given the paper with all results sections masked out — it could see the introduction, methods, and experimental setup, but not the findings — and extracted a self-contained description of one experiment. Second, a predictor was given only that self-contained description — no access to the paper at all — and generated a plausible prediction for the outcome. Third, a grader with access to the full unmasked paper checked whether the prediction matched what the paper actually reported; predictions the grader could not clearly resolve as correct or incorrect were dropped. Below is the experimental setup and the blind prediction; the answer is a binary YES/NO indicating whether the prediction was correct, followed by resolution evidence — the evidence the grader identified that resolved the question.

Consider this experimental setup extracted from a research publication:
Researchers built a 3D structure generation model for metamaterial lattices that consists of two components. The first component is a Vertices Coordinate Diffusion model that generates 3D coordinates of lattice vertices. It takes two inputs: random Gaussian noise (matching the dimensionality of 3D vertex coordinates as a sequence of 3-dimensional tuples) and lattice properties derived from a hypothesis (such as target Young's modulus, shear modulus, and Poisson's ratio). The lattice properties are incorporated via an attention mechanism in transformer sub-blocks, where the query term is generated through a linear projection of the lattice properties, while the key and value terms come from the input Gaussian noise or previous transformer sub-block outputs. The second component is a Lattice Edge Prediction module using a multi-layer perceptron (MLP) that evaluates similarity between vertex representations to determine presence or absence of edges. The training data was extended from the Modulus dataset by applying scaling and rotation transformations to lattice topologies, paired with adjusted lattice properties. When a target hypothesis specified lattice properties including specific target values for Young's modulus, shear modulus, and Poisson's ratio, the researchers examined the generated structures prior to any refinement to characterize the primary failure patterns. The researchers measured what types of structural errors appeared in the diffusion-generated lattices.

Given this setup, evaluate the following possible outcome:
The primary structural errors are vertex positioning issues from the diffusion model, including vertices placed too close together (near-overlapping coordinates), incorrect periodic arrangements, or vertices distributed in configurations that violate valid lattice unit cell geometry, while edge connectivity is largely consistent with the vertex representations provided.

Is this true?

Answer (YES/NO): NO